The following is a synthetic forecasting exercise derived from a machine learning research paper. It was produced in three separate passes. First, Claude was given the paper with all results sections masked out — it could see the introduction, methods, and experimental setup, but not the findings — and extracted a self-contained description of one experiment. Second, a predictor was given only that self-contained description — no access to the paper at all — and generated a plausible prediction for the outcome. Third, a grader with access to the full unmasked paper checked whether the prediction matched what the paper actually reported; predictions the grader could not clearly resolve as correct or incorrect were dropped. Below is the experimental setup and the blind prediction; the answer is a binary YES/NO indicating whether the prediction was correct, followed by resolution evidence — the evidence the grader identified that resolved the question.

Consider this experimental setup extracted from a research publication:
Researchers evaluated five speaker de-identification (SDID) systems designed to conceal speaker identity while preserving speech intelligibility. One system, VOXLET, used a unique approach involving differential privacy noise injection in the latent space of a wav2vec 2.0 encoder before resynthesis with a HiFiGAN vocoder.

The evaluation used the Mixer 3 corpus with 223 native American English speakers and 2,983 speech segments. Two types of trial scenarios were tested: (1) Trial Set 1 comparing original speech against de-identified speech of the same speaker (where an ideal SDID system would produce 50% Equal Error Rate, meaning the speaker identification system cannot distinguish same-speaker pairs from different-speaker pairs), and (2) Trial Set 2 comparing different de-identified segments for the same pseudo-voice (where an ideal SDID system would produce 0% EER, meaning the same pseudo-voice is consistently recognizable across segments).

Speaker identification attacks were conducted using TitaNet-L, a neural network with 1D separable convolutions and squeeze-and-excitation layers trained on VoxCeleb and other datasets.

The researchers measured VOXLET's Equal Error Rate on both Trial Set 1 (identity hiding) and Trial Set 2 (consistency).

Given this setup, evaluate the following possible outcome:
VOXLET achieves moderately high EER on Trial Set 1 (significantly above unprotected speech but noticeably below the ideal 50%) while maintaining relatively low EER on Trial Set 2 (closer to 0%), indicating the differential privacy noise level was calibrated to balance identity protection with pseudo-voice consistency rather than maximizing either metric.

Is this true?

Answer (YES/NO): NO